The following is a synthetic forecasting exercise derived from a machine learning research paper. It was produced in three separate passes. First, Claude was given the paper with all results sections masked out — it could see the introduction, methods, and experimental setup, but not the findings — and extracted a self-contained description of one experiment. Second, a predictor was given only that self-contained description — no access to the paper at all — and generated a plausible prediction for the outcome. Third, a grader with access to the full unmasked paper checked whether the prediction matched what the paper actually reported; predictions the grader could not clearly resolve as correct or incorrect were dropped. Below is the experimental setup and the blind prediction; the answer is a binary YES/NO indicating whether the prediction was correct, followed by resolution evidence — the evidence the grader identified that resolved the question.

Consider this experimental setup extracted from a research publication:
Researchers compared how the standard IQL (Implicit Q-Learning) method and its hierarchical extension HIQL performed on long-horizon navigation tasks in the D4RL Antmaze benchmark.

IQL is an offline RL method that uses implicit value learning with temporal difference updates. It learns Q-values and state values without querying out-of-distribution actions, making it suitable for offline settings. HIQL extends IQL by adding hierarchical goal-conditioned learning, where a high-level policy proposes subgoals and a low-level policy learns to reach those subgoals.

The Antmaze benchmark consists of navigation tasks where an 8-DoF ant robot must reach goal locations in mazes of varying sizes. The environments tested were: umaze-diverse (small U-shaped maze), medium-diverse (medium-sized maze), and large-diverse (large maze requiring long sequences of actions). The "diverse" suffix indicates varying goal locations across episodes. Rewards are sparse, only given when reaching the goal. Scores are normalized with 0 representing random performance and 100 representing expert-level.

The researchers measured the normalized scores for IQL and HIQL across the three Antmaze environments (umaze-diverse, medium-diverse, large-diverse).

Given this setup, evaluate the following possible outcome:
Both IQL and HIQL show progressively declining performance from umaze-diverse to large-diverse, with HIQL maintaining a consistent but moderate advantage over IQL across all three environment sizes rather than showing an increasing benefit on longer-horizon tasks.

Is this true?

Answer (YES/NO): NO